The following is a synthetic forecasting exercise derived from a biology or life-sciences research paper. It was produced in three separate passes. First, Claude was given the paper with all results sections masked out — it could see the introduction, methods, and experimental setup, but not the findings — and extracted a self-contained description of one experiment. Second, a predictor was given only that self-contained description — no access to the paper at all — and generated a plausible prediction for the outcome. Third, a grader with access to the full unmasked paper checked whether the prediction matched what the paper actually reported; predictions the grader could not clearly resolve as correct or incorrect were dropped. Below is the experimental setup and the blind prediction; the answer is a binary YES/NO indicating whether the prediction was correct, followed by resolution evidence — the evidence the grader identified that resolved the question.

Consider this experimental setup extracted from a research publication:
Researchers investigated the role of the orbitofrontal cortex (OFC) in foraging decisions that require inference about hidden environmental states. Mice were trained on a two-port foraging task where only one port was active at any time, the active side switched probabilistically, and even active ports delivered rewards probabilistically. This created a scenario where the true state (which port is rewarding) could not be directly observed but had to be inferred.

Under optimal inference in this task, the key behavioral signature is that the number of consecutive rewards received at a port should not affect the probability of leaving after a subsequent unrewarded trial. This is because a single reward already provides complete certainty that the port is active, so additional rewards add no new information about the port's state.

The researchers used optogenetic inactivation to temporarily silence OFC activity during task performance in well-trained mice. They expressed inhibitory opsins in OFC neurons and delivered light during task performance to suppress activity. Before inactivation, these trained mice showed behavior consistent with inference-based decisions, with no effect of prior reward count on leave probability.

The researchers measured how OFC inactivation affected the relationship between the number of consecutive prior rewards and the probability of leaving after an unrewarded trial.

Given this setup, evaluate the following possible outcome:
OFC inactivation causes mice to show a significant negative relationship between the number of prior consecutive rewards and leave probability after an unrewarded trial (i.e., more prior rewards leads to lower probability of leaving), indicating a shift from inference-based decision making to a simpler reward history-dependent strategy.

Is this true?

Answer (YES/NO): YES